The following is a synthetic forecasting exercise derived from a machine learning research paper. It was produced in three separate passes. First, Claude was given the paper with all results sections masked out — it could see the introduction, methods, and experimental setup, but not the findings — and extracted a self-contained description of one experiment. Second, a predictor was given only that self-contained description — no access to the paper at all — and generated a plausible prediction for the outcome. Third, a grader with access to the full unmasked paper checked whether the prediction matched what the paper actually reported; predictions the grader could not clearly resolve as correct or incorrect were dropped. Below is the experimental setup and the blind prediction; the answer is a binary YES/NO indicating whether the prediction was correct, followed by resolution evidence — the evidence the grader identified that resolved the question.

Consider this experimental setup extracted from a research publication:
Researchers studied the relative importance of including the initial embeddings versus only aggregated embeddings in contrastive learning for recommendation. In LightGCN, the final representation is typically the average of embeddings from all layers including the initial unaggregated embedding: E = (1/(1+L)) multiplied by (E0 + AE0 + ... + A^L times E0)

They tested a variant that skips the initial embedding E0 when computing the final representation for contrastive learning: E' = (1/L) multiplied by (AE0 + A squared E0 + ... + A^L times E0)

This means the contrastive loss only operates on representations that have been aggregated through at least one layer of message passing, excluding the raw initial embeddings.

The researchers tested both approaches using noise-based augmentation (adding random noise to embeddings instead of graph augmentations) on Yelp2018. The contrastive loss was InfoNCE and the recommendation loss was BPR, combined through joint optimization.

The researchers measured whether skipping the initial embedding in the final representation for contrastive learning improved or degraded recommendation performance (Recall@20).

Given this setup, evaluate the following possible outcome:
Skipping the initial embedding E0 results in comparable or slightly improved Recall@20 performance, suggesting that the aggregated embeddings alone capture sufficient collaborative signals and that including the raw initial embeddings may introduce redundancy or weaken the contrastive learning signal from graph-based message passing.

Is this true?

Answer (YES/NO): YES